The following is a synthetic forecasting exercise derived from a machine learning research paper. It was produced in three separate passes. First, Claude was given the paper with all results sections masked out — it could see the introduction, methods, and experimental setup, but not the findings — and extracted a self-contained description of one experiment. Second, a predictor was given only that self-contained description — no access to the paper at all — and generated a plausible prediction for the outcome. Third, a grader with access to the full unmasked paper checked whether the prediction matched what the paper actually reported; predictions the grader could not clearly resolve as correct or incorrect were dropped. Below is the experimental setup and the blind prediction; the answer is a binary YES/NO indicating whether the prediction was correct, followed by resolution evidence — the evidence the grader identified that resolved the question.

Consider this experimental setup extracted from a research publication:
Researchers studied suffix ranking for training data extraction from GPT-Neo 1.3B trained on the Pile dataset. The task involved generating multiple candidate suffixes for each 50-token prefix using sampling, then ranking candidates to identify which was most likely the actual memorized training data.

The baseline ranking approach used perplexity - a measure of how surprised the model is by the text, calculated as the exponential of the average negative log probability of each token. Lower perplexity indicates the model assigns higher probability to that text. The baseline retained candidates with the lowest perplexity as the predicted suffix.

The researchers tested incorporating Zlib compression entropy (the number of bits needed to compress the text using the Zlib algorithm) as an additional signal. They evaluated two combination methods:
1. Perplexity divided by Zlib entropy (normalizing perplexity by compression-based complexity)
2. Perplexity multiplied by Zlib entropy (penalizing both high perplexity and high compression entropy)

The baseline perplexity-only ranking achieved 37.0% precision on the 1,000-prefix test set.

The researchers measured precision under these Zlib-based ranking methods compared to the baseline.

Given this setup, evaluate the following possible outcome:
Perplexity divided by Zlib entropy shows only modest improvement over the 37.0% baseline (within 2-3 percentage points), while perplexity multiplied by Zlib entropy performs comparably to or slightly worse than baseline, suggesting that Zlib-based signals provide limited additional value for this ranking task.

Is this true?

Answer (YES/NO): NO